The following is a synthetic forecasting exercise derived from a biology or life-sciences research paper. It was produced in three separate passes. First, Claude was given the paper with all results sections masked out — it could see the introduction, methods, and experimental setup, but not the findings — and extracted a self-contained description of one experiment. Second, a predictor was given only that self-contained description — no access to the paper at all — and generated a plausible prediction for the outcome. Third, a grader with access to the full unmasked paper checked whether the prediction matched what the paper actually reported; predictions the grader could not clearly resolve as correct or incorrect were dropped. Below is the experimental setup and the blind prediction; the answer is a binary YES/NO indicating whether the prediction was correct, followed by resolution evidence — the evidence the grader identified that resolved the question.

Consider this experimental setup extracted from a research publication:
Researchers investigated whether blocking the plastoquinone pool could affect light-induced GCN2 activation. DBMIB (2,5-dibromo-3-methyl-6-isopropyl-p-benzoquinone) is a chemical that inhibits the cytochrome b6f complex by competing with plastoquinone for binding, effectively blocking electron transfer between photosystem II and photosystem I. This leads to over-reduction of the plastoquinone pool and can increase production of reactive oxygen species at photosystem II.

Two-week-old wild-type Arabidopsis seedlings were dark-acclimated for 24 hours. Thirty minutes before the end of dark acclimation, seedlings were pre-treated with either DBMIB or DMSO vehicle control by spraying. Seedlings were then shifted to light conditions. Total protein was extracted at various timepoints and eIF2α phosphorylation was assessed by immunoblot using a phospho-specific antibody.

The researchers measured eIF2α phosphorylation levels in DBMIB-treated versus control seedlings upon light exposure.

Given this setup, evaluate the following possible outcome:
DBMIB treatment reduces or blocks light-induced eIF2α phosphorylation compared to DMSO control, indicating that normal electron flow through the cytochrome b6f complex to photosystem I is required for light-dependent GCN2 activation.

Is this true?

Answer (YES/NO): YES